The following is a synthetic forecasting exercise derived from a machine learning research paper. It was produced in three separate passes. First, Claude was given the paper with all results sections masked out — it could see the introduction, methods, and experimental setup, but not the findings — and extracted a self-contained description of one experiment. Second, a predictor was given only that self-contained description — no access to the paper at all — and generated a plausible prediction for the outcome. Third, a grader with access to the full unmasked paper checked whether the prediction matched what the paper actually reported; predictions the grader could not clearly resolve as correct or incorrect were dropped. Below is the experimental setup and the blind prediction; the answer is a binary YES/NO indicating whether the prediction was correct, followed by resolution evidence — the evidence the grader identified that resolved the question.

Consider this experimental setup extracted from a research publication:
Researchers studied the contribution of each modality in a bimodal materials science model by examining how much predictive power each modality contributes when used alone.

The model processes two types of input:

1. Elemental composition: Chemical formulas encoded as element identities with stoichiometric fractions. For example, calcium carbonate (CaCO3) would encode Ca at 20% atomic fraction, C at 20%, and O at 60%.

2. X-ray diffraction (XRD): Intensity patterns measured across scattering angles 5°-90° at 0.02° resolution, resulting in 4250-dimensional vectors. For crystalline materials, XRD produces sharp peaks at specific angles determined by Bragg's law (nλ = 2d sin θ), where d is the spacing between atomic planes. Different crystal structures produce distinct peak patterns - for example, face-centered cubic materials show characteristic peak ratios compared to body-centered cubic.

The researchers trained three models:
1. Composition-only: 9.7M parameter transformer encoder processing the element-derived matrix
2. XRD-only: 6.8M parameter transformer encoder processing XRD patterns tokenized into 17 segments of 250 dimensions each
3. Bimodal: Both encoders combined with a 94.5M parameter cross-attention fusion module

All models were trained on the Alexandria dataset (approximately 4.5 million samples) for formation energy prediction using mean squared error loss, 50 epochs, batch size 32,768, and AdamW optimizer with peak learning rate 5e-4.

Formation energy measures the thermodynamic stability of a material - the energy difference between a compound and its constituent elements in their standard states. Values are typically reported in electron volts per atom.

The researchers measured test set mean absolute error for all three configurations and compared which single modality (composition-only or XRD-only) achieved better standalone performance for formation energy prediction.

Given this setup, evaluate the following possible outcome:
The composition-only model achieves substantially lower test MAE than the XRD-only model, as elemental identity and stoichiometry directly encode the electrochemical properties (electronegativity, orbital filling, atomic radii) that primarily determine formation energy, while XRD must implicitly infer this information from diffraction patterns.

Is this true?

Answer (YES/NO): YES